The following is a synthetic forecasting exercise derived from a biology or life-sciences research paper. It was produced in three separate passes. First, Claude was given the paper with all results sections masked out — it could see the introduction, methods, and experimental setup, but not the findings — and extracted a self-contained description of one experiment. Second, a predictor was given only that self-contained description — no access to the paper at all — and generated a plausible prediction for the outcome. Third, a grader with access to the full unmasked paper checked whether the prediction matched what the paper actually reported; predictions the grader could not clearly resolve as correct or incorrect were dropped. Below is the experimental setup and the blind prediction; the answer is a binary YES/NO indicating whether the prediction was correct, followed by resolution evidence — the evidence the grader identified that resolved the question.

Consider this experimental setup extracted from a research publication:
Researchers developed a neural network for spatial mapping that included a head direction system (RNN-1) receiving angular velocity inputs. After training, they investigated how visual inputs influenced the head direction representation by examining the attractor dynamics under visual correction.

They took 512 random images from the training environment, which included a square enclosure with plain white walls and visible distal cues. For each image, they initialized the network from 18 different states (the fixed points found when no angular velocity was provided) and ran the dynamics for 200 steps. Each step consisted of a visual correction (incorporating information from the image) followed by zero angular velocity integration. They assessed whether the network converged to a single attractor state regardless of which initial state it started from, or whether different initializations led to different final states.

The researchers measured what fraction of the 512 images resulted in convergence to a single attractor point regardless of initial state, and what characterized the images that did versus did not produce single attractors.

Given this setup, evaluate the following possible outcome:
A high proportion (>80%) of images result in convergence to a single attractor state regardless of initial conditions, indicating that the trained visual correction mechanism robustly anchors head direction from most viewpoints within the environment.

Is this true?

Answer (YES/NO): NO